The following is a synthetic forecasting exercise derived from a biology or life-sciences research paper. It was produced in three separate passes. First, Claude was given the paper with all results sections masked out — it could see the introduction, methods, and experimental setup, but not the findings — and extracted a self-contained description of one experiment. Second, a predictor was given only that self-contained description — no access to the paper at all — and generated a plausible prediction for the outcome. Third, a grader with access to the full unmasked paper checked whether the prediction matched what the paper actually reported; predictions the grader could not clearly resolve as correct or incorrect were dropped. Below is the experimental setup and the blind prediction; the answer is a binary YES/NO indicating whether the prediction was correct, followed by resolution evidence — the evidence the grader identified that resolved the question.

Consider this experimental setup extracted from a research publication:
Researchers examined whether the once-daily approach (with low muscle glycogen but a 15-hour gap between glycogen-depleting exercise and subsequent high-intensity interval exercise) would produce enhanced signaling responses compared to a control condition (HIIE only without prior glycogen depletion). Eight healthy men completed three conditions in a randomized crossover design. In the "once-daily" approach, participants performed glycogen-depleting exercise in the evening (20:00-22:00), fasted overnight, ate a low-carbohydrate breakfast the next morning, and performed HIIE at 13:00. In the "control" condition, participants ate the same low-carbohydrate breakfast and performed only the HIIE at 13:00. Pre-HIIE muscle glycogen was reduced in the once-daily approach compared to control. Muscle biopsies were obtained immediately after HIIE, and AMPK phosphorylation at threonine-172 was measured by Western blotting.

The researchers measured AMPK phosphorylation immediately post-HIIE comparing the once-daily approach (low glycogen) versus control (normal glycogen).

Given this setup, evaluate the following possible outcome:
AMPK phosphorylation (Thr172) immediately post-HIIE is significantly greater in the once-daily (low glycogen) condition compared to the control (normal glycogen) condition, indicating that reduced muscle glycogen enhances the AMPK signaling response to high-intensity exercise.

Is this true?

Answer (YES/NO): NO